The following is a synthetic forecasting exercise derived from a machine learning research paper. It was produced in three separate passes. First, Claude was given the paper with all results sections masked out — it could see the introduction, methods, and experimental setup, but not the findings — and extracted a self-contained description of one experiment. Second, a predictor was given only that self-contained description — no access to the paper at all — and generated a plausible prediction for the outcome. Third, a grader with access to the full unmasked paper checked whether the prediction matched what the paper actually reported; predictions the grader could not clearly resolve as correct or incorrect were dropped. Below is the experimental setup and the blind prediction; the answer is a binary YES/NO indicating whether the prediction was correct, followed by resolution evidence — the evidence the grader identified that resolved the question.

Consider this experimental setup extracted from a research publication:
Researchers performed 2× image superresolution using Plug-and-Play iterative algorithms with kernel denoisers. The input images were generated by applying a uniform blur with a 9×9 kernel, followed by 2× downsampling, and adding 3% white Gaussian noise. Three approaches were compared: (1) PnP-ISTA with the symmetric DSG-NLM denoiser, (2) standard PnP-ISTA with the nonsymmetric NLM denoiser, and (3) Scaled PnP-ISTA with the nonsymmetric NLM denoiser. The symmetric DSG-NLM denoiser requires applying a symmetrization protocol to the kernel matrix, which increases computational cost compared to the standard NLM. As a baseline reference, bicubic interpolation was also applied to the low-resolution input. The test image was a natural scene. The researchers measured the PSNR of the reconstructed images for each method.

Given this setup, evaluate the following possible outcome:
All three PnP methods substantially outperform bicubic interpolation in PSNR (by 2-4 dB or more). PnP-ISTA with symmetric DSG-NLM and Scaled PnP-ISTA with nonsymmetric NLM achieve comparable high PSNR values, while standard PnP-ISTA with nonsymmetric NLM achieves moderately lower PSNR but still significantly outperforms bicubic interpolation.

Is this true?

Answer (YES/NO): NO